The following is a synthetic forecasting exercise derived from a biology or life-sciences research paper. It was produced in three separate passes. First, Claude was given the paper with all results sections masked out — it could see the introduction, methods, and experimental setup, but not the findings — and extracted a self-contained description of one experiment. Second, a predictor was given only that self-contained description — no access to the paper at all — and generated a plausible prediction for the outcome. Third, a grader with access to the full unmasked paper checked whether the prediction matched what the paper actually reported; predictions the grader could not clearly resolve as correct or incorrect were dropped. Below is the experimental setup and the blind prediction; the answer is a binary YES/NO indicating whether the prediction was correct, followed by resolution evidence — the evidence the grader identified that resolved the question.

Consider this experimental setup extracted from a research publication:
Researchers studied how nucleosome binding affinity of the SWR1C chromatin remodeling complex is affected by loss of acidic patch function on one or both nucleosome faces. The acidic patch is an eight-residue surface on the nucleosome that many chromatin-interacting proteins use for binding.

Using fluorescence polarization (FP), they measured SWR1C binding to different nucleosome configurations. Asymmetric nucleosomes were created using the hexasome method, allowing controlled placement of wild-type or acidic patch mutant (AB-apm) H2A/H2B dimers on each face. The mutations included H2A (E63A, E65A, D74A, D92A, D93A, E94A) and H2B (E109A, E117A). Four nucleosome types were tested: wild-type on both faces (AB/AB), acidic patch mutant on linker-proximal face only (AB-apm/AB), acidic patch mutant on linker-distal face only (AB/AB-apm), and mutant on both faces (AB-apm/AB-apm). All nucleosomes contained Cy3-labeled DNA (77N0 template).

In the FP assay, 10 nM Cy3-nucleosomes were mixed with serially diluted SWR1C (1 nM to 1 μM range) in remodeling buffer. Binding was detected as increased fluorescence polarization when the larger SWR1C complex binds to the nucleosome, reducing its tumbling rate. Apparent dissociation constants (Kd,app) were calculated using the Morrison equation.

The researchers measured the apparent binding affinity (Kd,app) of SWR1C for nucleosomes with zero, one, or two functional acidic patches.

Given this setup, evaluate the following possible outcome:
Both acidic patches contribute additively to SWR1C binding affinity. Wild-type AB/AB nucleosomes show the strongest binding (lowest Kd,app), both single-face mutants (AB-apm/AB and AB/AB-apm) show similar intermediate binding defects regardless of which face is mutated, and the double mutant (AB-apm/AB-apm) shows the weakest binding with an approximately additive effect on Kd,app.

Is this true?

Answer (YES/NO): NO